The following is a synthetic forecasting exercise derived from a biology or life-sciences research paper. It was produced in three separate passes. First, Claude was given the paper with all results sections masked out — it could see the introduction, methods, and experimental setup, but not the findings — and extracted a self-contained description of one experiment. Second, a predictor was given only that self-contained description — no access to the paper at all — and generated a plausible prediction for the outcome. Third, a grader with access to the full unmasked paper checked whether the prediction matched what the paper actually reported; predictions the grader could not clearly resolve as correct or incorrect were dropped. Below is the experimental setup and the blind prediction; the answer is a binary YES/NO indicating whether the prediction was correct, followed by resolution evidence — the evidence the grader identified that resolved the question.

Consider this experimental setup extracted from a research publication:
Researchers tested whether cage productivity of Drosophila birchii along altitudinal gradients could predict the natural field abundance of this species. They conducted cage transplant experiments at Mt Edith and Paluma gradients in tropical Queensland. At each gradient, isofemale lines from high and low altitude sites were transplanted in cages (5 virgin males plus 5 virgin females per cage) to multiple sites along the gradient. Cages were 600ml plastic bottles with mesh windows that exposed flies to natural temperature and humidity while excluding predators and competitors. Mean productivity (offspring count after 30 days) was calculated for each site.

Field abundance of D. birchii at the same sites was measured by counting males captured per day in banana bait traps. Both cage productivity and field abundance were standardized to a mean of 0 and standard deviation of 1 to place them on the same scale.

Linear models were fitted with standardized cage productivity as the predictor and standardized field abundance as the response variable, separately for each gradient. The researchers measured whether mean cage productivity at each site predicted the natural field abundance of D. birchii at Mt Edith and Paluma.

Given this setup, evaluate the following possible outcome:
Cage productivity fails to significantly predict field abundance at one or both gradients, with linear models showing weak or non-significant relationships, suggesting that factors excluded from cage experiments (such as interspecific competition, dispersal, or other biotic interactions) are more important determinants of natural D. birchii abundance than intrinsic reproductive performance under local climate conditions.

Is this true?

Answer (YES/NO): NO